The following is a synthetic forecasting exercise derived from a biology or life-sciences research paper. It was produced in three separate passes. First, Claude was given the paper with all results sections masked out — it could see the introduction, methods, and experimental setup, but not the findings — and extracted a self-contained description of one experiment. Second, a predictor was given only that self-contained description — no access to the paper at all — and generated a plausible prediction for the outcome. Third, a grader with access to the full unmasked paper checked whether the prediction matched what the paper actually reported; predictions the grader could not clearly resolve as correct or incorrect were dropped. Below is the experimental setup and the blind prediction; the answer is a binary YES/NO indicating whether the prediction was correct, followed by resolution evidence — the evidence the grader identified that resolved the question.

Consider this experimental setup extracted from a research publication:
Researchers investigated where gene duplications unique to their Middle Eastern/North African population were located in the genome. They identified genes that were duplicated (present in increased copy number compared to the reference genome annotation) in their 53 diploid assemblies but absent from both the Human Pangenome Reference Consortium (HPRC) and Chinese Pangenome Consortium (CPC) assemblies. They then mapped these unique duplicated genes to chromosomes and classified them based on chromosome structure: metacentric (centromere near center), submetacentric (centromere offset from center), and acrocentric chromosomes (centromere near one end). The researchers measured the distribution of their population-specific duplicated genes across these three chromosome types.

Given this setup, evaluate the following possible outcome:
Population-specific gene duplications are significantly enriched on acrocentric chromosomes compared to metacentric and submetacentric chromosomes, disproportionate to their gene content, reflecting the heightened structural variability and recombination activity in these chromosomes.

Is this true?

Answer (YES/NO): NO